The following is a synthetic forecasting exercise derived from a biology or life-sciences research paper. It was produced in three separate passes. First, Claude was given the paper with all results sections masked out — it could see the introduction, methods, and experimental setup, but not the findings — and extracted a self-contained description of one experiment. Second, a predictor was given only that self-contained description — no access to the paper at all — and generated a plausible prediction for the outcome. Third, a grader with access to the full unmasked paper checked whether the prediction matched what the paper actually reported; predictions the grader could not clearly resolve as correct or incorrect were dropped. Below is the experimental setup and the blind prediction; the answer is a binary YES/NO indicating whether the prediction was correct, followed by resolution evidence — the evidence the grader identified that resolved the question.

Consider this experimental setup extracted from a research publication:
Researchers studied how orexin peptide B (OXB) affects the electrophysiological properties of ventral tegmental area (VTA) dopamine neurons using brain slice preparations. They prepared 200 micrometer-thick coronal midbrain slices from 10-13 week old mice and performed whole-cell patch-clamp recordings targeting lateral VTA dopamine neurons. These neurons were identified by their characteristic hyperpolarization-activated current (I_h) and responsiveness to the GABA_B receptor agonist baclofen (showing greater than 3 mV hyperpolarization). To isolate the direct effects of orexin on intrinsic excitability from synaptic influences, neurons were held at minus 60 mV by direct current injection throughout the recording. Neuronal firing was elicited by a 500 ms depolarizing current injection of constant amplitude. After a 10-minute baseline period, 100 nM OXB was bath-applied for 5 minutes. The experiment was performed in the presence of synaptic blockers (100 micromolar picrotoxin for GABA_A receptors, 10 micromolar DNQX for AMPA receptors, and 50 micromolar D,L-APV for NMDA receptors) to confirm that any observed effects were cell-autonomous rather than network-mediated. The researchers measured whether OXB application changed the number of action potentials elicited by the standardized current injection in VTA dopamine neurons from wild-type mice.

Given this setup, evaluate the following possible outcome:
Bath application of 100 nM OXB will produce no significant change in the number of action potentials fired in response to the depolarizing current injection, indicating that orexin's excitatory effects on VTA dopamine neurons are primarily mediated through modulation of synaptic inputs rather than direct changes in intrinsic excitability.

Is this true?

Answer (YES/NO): NO